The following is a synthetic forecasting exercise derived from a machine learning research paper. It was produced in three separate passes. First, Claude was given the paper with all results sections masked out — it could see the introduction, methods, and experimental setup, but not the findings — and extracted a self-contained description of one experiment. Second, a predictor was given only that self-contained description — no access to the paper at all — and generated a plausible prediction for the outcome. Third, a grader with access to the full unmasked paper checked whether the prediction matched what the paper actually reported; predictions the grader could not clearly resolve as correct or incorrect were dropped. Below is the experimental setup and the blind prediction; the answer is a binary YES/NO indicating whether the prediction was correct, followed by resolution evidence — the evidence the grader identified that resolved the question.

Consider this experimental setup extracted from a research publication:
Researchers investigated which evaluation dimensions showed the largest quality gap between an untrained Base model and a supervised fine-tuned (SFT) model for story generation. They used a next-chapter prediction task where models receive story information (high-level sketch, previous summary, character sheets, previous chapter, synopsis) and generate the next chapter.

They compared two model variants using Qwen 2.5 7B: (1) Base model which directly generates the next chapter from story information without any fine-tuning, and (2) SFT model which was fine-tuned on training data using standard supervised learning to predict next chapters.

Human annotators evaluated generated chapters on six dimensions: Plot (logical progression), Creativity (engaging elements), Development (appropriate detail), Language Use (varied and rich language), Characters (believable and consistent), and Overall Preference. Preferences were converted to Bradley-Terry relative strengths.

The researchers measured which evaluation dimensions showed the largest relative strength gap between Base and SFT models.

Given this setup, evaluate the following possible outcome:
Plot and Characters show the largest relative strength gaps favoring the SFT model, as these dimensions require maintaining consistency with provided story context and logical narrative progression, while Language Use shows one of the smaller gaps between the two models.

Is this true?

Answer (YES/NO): NO